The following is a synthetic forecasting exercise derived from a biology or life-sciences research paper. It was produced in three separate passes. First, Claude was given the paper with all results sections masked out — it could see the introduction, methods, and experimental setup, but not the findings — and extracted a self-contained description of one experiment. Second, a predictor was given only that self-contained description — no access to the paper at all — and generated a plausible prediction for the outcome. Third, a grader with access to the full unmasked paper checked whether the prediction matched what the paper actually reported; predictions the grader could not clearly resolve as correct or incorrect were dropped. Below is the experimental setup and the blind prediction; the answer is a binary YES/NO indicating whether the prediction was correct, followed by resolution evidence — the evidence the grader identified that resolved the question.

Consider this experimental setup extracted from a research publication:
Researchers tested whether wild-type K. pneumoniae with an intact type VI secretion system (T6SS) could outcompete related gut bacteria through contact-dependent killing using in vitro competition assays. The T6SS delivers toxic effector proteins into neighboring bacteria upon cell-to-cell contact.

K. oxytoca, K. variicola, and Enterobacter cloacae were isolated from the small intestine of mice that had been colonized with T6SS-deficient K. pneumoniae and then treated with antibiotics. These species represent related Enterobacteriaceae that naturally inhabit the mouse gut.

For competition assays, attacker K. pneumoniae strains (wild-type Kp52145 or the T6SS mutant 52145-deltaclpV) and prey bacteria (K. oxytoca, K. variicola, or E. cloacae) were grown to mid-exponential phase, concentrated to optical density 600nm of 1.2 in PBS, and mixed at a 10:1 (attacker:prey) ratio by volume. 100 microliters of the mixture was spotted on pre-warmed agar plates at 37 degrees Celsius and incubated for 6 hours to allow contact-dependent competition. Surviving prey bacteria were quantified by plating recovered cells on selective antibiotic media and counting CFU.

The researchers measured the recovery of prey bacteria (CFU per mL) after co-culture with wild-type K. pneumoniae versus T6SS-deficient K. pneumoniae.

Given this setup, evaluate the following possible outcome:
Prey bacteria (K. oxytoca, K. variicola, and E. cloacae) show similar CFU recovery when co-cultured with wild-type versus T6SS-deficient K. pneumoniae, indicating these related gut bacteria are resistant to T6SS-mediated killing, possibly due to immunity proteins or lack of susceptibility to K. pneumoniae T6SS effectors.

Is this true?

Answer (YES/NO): NO